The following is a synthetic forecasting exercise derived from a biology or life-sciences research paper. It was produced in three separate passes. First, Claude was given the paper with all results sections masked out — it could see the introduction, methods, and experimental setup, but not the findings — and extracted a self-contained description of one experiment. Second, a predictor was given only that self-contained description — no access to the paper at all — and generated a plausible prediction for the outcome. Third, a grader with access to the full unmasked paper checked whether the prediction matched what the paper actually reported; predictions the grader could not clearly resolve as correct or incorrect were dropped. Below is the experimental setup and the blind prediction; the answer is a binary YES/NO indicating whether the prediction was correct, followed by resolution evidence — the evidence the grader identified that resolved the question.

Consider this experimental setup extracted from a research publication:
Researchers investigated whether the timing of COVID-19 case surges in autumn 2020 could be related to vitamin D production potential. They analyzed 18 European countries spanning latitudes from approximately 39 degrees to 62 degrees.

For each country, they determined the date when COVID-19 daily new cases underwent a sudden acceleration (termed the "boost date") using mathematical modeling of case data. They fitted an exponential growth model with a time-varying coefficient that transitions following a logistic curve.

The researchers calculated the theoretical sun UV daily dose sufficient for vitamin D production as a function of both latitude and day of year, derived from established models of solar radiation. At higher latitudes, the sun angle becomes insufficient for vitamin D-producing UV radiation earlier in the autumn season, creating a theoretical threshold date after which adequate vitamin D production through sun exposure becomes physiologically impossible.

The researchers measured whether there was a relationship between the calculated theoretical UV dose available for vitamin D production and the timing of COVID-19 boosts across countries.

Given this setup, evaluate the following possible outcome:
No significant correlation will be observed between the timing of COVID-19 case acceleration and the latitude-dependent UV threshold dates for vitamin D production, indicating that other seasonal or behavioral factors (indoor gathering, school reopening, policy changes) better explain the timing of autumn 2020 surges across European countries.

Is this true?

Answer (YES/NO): NO